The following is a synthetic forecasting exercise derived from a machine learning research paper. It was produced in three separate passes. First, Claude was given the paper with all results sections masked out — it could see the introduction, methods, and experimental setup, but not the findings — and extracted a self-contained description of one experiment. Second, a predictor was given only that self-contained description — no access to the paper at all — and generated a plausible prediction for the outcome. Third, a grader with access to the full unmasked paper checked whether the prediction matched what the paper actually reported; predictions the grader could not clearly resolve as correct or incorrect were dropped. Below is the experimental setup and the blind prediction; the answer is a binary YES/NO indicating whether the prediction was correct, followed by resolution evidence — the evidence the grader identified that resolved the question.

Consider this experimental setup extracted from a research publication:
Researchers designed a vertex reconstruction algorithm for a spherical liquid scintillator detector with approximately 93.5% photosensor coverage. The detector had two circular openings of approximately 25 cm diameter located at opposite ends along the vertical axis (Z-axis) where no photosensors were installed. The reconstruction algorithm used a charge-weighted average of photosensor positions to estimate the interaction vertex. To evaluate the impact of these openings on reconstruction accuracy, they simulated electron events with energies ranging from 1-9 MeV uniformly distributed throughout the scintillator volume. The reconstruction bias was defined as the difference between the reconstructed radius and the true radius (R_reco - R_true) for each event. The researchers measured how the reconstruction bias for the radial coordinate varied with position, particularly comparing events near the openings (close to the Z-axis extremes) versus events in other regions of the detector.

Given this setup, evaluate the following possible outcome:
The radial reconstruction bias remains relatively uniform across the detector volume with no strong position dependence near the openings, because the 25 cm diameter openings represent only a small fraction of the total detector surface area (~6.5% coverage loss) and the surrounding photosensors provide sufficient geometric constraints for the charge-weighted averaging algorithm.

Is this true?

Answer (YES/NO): NO